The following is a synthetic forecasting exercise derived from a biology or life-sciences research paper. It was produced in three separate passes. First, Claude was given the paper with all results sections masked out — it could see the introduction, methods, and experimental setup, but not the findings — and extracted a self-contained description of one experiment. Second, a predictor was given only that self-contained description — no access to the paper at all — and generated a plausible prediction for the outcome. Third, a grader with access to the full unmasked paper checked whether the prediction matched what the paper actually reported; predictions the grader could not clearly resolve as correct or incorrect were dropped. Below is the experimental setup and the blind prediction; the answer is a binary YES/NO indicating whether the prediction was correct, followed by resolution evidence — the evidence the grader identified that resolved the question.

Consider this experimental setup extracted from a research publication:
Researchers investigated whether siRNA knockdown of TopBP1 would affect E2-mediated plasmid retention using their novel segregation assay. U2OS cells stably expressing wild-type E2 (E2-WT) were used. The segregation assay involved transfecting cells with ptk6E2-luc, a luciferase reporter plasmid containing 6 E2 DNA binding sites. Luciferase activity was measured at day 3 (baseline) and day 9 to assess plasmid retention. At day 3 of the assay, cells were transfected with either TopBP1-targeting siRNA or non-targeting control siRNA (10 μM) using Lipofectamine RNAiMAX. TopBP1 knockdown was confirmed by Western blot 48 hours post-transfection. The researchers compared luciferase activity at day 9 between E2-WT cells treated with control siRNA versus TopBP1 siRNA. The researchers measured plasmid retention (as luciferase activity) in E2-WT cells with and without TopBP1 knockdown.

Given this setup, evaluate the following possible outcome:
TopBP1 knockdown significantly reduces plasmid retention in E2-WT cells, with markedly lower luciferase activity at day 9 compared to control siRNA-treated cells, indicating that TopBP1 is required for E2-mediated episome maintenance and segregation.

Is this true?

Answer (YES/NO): YES